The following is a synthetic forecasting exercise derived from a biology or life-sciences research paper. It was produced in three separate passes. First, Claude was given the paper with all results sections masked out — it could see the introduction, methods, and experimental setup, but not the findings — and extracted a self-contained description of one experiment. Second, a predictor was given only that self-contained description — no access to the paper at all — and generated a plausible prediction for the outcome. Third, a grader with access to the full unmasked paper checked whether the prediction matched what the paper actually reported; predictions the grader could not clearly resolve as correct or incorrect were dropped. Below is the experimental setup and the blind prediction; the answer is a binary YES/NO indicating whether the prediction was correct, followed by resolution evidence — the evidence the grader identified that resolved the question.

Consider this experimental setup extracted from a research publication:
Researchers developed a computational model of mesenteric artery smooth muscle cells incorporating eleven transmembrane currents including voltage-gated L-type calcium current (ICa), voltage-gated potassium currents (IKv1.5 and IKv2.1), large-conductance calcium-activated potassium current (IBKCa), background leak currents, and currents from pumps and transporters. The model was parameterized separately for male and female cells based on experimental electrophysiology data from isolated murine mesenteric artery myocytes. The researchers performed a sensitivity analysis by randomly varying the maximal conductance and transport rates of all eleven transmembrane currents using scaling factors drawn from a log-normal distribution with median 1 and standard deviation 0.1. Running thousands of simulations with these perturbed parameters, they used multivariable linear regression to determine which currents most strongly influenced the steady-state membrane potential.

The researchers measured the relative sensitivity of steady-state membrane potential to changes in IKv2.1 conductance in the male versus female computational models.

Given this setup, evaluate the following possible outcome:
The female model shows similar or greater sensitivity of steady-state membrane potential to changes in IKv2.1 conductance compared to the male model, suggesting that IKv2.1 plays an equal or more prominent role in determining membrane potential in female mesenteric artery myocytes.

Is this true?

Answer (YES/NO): YES